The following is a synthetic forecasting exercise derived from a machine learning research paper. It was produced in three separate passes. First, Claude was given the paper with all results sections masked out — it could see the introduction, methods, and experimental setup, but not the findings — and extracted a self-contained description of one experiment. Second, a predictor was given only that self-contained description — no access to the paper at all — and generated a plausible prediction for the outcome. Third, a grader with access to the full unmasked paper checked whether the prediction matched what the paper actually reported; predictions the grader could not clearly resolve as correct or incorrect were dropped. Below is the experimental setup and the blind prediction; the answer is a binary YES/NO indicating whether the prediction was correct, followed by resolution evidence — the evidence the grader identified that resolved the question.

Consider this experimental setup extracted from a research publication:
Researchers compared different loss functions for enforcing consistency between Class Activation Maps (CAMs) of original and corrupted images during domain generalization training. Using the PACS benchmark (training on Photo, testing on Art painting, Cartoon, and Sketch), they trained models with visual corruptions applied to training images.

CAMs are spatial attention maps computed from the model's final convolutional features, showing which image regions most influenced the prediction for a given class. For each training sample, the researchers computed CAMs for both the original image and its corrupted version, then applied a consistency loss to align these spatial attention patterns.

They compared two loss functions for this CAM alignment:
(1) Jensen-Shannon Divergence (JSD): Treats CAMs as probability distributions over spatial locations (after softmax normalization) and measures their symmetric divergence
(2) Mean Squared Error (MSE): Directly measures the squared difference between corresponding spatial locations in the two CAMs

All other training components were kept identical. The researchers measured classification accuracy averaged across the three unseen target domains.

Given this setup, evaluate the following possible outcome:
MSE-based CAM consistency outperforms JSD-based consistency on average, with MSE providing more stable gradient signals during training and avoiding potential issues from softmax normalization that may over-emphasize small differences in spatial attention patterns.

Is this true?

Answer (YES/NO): NO